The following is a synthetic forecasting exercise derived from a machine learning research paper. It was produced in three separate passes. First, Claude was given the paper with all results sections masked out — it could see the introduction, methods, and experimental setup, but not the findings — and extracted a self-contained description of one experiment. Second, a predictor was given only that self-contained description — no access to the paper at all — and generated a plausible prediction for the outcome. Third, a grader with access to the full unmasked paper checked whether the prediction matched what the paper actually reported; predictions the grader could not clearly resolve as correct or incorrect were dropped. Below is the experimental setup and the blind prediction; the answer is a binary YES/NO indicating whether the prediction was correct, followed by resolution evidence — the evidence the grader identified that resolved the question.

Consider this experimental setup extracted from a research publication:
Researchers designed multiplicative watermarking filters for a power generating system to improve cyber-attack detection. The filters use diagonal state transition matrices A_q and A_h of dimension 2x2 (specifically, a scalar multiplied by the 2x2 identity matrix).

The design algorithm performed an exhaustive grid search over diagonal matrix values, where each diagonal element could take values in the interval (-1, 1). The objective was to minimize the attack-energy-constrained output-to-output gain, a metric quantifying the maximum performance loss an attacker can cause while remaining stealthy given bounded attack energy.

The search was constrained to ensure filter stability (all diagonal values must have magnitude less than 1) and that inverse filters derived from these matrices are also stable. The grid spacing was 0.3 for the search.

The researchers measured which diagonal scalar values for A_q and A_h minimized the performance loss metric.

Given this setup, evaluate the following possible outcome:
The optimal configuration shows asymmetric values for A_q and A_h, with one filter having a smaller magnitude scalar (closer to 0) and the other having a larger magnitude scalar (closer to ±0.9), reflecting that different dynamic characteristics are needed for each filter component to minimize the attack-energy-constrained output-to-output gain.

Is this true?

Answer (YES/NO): NO